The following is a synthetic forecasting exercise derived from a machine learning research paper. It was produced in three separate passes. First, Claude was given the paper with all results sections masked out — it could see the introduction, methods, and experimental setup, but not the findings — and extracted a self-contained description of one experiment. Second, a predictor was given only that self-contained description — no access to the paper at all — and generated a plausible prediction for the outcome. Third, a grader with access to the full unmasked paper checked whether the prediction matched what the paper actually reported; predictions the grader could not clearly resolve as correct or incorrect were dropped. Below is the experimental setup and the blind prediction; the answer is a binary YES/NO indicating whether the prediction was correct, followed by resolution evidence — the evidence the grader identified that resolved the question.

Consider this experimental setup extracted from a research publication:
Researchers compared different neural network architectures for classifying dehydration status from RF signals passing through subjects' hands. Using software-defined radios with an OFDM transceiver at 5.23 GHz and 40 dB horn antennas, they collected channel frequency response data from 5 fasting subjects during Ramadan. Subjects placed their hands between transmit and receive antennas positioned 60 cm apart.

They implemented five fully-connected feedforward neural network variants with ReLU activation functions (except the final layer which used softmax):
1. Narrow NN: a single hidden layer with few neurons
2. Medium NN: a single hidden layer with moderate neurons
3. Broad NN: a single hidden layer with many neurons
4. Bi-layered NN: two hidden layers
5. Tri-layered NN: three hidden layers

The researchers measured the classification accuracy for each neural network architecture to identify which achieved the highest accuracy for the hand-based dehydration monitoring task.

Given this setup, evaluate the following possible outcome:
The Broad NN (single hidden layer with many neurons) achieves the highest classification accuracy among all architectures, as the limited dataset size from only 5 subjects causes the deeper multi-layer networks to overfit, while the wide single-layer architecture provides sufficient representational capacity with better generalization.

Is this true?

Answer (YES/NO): NO